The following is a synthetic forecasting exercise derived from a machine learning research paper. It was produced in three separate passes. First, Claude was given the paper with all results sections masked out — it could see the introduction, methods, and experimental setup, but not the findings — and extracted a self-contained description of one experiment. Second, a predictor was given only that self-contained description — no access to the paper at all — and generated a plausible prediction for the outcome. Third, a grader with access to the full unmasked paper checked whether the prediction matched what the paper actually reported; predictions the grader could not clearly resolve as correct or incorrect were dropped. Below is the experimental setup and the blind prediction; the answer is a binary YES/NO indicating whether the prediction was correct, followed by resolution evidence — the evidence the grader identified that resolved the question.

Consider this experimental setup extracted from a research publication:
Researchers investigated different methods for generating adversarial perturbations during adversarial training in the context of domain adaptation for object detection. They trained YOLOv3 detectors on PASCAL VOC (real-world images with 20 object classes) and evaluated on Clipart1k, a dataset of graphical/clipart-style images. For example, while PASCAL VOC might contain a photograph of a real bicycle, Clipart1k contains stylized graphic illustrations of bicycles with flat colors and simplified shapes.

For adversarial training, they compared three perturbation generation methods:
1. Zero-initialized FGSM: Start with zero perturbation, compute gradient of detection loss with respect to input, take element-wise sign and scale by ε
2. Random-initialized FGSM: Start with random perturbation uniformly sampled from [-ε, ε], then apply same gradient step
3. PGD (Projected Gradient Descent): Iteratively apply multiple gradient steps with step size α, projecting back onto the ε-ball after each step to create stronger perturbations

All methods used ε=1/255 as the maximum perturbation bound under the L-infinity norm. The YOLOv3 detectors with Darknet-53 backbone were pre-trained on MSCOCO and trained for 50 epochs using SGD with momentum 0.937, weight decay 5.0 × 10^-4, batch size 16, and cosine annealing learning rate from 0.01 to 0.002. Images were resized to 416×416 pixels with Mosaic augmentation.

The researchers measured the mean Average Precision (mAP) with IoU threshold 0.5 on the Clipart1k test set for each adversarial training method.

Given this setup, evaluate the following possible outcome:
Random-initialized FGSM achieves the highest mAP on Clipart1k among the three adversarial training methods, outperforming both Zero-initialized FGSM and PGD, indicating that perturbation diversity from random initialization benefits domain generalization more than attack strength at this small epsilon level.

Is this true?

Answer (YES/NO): NO